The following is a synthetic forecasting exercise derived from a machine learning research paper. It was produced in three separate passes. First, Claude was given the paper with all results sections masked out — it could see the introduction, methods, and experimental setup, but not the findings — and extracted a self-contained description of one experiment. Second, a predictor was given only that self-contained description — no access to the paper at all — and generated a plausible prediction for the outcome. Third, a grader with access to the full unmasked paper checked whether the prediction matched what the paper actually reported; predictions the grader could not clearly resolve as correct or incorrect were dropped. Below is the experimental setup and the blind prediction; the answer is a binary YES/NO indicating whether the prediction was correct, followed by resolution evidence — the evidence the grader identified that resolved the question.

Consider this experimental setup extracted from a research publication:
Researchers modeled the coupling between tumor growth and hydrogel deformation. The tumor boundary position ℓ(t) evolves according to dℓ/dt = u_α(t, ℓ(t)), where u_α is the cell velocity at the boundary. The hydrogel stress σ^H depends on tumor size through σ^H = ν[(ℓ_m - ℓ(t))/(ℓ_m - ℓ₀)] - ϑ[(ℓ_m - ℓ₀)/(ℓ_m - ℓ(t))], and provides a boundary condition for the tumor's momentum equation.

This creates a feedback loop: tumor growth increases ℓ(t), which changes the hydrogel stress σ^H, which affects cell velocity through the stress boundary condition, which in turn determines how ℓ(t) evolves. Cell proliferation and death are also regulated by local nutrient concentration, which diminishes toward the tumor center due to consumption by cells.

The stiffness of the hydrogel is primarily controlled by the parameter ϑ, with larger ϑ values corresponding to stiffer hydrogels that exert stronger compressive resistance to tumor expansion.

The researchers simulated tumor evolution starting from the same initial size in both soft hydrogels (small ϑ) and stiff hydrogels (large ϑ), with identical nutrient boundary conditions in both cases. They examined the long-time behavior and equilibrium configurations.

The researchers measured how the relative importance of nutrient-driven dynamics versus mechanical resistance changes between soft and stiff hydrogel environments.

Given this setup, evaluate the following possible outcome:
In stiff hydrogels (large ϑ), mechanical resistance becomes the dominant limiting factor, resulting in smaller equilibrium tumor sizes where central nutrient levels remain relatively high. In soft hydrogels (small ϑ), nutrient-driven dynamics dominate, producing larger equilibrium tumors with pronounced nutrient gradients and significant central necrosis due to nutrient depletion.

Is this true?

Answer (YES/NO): YES